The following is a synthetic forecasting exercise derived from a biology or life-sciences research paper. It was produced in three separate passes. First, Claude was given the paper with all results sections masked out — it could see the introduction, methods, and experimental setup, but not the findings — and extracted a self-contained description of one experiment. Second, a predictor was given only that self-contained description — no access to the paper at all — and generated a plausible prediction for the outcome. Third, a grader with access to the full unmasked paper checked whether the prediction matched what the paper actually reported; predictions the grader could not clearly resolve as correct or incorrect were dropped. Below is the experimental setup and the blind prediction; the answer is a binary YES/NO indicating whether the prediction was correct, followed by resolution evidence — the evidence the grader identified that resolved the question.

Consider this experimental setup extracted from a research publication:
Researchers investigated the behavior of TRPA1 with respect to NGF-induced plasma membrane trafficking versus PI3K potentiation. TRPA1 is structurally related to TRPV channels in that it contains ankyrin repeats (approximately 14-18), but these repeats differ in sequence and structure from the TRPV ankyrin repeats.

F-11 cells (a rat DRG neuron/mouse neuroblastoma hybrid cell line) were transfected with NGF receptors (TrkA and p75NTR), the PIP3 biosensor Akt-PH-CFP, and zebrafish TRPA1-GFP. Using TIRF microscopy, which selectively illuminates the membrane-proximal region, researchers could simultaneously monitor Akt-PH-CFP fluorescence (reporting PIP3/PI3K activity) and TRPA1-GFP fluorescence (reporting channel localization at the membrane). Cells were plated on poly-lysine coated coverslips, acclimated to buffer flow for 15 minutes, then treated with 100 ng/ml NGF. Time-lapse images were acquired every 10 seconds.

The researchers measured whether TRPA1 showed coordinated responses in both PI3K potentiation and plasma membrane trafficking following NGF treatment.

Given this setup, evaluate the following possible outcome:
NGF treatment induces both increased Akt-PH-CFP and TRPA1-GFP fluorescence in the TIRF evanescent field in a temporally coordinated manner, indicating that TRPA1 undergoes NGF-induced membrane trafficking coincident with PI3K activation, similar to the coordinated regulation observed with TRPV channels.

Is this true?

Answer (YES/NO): NO